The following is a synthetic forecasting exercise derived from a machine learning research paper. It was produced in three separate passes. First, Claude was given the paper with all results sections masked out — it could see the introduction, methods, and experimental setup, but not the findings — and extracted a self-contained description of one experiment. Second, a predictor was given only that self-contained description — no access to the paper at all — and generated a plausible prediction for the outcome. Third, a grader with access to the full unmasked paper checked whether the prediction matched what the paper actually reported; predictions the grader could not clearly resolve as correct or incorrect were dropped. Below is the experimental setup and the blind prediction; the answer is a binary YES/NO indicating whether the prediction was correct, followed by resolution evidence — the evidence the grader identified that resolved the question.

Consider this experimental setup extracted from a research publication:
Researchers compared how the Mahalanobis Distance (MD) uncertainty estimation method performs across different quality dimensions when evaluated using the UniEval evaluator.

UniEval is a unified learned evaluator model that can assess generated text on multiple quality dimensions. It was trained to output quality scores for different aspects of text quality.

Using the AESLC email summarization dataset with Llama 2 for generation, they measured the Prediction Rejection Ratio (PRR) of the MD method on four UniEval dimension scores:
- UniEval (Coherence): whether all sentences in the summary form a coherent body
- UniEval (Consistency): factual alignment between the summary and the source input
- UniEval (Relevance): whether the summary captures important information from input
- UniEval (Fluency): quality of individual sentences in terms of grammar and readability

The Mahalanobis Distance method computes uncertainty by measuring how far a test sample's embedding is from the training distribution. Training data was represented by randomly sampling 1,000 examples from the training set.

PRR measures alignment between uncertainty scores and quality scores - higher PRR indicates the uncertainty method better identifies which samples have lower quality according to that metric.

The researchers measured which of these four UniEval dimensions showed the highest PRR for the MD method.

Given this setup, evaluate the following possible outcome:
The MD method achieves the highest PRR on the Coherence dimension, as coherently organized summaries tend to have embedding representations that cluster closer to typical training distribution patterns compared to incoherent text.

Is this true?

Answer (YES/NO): YES